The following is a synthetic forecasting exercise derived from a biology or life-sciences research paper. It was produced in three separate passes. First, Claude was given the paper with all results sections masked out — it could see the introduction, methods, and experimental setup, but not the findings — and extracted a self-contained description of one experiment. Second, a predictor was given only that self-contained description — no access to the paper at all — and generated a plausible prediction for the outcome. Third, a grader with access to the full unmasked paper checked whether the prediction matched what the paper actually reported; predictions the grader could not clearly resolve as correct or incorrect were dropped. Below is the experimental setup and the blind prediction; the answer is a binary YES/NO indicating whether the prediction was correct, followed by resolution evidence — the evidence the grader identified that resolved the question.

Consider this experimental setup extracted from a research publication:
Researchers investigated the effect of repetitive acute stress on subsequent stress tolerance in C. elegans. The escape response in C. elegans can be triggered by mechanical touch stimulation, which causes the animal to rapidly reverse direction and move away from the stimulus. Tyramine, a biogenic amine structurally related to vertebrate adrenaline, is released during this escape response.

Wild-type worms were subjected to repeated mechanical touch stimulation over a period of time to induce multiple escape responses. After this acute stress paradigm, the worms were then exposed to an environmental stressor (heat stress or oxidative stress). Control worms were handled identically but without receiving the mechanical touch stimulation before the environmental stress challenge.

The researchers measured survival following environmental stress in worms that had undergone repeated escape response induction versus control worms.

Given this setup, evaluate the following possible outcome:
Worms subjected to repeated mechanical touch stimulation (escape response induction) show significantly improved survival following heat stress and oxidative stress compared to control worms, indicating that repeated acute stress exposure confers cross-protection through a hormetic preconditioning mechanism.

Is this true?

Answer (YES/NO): NO